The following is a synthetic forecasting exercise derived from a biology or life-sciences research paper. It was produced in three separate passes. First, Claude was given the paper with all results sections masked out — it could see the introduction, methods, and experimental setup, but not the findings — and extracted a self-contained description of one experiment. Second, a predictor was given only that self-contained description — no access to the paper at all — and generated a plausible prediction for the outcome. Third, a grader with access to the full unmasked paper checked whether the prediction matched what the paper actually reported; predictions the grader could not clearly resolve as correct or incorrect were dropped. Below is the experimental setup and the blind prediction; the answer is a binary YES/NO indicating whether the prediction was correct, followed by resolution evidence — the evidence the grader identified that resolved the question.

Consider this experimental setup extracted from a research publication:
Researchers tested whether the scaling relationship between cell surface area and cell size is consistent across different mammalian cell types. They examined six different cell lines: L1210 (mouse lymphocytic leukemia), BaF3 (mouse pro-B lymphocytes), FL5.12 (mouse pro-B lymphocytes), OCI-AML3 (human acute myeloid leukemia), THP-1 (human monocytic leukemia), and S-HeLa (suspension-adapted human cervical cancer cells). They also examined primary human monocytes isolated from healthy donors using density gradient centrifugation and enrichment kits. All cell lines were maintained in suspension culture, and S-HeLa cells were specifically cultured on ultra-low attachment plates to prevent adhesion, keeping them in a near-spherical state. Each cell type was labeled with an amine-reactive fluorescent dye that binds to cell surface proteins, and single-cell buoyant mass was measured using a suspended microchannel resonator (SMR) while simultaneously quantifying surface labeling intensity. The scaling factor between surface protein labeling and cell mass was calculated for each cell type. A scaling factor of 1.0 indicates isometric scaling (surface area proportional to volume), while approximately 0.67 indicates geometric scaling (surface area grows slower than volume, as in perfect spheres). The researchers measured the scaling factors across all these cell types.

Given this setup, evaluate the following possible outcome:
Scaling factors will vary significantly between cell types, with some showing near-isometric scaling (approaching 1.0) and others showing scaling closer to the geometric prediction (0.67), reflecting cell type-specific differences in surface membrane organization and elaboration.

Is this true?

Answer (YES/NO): NO